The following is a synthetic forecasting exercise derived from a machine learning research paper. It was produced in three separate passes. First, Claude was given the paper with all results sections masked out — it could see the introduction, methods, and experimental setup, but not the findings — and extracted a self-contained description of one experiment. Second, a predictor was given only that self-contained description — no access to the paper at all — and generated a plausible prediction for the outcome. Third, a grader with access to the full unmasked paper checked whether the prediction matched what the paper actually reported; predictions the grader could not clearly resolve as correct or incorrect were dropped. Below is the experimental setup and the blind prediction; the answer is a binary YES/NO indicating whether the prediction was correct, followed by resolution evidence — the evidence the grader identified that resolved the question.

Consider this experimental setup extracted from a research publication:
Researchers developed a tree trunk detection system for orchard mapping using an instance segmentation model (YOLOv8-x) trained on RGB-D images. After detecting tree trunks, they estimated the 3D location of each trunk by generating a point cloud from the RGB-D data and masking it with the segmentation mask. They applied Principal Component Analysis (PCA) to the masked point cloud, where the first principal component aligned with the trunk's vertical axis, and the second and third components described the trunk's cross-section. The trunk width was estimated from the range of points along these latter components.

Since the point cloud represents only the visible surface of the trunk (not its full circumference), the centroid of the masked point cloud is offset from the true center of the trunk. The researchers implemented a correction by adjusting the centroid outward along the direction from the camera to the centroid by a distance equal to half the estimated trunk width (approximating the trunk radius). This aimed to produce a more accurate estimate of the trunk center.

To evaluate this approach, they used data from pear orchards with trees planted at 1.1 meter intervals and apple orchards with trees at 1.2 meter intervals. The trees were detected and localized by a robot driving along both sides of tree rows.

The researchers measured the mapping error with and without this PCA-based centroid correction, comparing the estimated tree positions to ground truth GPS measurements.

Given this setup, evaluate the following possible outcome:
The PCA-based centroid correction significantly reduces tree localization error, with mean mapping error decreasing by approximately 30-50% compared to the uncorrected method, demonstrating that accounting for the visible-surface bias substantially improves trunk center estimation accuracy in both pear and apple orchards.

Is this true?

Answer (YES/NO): NO